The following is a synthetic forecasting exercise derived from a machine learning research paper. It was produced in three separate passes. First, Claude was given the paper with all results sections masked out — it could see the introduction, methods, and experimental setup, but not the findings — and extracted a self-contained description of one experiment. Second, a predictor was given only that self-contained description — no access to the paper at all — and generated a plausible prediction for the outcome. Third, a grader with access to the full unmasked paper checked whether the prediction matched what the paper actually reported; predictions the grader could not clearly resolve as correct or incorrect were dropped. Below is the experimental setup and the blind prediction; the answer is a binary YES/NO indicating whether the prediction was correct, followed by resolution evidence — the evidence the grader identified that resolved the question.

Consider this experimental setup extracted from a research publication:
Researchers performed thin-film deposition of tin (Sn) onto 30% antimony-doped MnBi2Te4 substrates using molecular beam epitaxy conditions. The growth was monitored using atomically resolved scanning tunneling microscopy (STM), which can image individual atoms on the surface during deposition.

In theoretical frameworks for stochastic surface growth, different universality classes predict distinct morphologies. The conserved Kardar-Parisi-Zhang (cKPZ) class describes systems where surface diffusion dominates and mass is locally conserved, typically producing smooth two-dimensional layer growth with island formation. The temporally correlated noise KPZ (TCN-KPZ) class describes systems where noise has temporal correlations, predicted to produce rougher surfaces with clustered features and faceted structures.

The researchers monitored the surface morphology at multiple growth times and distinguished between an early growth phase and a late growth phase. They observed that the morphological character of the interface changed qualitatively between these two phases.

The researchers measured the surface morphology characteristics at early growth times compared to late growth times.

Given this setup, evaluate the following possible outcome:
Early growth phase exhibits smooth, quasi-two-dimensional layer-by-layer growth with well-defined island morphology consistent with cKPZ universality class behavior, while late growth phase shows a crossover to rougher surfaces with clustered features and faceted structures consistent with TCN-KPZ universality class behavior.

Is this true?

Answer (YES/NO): YES